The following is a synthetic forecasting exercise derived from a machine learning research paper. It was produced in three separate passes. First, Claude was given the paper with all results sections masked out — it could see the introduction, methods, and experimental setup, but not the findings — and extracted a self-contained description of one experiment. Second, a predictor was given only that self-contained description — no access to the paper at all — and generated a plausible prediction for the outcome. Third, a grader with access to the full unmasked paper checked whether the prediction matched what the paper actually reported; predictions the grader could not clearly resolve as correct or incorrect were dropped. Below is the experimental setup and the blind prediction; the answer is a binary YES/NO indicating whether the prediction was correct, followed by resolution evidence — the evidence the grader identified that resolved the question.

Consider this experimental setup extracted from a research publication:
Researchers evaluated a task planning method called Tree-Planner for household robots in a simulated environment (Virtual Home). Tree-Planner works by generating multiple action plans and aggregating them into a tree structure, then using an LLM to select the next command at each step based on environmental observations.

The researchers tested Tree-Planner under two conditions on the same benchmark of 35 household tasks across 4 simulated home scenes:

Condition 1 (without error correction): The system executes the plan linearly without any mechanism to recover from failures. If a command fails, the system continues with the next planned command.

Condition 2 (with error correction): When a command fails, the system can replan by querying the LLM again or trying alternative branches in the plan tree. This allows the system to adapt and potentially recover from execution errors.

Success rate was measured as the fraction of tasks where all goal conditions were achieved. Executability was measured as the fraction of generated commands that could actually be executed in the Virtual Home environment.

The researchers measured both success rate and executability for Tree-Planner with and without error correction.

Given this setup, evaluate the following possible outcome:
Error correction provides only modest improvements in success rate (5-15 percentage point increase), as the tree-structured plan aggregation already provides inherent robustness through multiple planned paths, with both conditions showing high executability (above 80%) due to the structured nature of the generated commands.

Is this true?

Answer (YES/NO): NO